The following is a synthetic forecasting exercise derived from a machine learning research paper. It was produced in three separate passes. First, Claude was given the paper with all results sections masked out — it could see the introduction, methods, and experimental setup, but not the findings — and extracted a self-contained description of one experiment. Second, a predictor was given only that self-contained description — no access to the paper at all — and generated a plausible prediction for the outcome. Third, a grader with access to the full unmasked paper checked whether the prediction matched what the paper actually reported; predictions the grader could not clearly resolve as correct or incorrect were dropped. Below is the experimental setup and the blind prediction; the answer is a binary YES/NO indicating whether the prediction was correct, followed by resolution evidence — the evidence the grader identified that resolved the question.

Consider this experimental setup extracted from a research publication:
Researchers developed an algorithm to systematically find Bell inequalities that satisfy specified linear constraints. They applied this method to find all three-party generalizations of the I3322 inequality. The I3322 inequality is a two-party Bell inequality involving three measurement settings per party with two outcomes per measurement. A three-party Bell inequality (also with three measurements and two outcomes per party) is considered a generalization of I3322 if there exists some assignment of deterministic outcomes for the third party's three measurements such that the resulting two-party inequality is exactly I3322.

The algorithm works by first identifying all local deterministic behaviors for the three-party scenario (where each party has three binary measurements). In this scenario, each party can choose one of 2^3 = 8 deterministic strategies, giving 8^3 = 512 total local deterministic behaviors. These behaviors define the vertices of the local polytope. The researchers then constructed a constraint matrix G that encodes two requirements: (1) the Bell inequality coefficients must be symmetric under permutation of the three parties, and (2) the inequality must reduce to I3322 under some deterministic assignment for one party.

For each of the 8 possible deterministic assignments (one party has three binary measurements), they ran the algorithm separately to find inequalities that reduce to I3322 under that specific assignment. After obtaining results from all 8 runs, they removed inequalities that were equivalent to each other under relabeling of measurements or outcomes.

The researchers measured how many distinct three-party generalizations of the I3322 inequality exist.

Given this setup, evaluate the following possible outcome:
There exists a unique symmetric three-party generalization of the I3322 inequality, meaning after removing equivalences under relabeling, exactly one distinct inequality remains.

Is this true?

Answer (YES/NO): NO